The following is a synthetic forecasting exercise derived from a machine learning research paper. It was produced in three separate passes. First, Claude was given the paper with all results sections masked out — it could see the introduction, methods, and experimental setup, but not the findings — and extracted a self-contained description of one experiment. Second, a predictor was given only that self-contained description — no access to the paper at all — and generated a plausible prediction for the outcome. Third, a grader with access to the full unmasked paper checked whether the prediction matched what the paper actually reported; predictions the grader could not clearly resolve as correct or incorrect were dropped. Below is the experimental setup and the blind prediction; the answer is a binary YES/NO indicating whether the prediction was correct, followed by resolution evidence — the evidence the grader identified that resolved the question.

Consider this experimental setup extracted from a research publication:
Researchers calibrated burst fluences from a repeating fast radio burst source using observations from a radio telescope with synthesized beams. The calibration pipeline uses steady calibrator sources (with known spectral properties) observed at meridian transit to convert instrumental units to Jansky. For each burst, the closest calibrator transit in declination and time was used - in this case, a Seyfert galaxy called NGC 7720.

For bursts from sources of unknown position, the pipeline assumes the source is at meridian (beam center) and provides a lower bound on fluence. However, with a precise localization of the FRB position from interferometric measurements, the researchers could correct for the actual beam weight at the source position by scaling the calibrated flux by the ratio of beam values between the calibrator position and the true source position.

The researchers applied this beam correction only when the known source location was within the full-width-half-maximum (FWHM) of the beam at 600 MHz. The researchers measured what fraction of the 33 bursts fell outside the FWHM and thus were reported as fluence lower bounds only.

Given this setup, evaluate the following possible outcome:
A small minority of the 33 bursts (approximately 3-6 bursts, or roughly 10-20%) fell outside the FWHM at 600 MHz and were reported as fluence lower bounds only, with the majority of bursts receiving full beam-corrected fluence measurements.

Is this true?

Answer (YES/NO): NO